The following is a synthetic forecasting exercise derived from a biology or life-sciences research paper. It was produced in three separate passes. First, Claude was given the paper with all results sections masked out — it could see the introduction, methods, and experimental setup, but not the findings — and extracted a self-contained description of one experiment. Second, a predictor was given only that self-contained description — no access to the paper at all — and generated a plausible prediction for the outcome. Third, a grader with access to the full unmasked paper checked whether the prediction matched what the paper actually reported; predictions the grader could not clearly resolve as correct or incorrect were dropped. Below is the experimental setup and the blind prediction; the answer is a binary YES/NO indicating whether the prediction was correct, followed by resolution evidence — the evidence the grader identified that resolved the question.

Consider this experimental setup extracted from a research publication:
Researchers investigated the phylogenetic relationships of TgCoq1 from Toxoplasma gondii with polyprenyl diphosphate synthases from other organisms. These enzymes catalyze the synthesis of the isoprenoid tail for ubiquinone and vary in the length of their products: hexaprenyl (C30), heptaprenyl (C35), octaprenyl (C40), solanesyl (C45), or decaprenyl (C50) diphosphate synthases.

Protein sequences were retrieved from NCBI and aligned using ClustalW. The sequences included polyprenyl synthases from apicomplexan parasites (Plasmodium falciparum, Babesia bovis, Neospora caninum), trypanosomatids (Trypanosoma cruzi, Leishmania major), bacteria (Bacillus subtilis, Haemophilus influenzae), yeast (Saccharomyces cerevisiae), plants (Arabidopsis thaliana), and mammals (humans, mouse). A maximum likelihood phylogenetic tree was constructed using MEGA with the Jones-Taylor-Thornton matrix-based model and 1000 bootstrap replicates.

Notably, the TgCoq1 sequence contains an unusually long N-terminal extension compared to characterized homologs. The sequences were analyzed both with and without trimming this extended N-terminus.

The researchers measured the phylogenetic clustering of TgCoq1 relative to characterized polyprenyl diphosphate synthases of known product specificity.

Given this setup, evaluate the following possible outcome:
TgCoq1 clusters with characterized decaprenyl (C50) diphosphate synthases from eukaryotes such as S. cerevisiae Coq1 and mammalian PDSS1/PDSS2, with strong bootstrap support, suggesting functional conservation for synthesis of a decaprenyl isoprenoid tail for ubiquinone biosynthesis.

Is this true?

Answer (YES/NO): NO